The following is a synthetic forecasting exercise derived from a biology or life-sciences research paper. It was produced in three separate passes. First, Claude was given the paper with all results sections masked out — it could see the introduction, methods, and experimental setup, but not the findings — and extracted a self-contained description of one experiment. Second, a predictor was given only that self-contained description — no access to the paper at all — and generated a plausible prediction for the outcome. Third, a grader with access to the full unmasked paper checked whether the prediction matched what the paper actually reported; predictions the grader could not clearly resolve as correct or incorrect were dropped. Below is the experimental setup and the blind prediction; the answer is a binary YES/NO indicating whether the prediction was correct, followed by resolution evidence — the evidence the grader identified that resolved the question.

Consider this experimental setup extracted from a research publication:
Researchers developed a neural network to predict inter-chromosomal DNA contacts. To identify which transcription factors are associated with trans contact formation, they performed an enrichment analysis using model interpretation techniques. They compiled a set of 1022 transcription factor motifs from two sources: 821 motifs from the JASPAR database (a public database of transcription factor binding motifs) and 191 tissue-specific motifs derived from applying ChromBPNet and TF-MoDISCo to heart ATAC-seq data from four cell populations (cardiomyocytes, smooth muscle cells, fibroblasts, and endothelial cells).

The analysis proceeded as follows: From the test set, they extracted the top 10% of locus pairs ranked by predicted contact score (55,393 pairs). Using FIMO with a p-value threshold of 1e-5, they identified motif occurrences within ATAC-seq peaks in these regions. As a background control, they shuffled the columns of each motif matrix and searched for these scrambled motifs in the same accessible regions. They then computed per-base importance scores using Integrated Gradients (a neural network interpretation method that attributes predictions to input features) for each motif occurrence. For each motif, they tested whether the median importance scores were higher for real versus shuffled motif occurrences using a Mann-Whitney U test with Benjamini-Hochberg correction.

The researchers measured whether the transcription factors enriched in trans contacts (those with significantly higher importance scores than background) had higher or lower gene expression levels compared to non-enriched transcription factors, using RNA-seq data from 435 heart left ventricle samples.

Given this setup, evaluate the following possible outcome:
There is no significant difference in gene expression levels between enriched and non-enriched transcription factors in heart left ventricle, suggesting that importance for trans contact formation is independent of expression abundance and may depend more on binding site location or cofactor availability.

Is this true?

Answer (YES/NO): NO